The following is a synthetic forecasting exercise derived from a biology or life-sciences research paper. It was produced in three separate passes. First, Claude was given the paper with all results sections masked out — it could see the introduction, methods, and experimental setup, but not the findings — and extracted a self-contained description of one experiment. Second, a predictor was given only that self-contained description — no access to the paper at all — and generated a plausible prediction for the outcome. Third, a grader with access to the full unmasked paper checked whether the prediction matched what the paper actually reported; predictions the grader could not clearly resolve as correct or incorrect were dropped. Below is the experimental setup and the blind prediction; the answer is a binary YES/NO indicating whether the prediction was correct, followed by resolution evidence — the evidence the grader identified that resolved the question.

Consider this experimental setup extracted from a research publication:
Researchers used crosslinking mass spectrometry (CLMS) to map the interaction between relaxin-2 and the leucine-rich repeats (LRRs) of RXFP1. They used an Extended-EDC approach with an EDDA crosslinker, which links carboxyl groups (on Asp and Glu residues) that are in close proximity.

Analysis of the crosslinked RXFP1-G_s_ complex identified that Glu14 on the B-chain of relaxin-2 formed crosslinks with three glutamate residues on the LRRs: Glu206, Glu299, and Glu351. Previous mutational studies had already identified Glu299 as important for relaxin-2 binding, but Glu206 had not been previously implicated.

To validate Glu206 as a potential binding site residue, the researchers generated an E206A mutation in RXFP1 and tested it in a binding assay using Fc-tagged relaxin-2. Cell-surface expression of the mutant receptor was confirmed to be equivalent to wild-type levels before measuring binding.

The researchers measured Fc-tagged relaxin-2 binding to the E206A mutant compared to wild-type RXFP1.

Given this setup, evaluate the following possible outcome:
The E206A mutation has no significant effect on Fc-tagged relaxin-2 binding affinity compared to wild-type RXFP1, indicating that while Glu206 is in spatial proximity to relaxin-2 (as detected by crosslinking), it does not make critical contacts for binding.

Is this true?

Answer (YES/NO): NO